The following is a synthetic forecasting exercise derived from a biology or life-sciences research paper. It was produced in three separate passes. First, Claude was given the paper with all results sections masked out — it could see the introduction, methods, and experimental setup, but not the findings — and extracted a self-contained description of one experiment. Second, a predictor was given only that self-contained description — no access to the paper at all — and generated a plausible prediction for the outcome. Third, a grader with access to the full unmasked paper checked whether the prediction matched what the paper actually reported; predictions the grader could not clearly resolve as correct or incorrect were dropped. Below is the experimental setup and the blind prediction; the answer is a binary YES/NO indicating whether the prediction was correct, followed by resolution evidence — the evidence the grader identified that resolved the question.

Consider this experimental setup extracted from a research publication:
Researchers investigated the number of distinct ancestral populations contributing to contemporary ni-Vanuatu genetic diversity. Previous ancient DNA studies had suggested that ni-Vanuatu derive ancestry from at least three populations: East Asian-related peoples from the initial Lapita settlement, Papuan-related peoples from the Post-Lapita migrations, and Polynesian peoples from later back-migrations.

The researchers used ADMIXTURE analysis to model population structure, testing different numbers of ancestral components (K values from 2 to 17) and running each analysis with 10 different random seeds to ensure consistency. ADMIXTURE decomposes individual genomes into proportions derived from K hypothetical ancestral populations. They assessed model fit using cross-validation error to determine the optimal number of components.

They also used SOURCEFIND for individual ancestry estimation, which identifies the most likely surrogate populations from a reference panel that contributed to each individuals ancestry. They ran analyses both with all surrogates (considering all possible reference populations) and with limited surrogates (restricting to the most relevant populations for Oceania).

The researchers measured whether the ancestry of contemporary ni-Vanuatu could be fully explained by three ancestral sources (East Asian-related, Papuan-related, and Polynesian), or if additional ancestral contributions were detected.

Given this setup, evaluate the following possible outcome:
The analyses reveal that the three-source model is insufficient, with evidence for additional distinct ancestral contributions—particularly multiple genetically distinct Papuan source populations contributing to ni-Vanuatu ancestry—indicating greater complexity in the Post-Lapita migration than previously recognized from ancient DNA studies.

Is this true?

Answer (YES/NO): NO